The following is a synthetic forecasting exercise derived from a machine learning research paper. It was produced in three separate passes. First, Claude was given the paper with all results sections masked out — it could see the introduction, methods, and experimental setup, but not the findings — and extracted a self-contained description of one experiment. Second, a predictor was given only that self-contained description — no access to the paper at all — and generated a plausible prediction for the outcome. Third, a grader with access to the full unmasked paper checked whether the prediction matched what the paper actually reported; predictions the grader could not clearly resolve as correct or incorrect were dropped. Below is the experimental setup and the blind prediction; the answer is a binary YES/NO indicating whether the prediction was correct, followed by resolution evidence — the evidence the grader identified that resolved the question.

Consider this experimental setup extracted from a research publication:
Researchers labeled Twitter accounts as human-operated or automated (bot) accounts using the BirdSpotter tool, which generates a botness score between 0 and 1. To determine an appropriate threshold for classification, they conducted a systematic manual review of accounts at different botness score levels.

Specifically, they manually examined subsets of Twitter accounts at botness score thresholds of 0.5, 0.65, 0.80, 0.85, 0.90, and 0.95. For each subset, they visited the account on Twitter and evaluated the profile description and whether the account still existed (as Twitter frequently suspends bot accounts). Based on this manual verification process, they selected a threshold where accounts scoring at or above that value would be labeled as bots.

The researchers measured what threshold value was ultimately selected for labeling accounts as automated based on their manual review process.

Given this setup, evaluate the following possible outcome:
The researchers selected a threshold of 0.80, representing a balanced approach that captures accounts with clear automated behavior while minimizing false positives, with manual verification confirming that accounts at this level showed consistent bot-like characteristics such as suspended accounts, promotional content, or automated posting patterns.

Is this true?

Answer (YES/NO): NO